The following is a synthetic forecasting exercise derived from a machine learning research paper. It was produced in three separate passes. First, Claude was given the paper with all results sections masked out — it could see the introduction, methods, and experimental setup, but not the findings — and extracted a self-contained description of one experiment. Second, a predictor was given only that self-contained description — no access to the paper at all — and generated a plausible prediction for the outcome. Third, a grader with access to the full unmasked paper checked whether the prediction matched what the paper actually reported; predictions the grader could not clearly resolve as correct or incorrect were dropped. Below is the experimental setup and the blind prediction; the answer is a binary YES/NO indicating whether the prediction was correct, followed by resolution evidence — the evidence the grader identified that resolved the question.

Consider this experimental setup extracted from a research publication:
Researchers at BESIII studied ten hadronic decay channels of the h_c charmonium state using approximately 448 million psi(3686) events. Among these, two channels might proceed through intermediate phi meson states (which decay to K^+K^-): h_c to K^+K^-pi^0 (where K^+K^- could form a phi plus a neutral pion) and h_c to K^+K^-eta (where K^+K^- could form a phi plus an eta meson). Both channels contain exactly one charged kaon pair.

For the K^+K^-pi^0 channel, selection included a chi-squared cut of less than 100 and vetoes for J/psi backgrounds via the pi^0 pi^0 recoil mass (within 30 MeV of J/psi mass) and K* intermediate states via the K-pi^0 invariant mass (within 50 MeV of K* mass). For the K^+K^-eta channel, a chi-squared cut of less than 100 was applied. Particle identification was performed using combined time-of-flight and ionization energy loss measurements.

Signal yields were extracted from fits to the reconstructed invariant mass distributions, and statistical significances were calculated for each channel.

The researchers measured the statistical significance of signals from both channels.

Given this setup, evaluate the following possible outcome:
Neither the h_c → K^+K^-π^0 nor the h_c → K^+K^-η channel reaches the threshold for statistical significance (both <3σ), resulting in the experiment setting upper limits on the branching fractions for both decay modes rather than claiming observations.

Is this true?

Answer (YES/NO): YES